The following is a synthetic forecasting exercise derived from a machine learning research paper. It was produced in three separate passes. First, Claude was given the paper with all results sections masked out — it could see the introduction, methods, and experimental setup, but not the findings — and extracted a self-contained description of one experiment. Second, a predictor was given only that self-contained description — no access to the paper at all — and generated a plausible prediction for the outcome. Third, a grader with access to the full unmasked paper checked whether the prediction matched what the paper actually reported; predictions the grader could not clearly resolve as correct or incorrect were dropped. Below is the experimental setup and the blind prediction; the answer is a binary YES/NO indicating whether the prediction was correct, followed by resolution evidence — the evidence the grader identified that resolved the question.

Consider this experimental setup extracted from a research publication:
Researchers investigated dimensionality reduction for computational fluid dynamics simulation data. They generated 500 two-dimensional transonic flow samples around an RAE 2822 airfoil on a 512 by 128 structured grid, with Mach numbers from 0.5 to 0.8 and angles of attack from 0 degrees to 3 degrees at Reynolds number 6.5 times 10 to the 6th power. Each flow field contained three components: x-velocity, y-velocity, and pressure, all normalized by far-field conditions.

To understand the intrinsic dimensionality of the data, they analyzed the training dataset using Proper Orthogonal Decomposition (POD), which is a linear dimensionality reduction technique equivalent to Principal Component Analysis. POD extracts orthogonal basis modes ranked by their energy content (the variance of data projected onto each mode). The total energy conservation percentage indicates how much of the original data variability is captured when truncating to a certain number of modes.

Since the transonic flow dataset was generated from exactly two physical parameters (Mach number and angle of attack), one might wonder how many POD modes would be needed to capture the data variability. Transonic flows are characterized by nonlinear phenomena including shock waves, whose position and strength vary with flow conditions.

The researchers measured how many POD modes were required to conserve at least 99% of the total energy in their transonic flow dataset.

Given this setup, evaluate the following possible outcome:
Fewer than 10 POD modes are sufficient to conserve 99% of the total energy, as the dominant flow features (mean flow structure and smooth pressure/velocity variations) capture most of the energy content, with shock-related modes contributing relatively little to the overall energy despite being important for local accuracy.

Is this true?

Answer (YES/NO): NO